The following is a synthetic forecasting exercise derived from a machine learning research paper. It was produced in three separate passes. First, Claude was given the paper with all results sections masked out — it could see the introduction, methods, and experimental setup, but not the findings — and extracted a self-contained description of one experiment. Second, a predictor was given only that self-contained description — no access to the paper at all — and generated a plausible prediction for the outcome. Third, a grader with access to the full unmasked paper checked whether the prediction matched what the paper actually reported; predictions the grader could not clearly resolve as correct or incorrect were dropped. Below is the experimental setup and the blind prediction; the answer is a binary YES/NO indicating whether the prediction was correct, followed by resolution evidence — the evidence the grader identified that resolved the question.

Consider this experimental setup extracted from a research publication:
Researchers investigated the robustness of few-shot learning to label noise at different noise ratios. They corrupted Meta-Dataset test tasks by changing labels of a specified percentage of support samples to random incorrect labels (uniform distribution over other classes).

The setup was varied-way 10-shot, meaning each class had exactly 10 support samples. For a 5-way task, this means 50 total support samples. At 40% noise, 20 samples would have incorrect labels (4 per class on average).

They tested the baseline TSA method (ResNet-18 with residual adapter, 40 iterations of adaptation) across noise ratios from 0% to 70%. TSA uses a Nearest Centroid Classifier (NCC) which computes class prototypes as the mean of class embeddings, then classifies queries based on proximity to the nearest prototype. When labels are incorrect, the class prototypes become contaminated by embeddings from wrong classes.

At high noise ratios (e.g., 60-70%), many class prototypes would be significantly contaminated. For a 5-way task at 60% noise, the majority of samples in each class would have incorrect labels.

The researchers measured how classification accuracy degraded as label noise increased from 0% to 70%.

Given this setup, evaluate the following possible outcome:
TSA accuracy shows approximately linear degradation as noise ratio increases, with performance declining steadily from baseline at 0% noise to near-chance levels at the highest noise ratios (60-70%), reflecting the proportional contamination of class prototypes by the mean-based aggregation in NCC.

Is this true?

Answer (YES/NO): NO